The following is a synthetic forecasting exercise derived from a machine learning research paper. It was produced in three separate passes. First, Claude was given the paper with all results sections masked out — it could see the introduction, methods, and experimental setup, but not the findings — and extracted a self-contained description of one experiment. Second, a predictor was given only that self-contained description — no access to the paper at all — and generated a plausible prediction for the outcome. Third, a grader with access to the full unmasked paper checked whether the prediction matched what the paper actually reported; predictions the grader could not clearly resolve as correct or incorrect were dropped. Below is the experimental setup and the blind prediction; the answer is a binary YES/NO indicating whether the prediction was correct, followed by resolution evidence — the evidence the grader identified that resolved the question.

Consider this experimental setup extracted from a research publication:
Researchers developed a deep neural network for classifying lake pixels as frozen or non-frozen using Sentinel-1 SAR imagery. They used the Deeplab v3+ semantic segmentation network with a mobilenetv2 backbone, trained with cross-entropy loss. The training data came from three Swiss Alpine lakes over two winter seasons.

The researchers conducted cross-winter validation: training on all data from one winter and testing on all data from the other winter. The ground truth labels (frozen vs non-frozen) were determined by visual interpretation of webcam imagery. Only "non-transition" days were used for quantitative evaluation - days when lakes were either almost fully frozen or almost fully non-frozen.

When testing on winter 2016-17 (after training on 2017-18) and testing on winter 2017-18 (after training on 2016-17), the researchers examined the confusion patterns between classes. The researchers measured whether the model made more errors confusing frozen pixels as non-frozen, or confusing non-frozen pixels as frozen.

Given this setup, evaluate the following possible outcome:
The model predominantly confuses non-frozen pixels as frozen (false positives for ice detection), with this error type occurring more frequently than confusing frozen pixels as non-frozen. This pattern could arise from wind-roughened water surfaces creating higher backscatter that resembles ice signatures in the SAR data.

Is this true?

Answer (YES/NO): NO